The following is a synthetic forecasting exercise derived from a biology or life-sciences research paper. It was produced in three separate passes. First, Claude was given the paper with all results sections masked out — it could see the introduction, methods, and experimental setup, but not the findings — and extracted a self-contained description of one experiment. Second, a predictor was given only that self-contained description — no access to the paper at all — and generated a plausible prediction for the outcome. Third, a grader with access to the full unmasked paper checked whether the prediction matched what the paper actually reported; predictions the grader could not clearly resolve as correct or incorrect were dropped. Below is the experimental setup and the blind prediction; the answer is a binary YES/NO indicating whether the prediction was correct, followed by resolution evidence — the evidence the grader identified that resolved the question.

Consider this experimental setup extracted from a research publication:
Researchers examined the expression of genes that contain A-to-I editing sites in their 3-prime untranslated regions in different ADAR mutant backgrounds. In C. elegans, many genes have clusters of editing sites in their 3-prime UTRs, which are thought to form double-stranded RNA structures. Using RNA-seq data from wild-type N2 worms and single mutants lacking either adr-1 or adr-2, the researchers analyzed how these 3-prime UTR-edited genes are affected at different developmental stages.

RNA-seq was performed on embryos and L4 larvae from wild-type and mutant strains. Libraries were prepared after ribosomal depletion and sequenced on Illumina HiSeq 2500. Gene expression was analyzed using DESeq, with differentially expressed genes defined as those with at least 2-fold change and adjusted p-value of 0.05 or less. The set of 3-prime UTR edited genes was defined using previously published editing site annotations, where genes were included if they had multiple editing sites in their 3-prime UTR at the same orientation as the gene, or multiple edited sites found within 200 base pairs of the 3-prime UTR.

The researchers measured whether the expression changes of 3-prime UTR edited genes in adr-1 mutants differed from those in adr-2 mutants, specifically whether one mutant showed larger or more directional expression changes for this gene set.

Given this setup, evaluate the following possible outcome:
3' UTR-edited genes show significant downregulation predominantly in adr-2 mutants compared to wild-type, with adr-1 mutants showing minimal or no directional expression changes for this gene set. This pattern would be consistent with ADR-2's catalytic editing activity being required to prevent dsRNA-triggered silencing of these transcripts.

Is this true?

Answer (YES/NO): NO